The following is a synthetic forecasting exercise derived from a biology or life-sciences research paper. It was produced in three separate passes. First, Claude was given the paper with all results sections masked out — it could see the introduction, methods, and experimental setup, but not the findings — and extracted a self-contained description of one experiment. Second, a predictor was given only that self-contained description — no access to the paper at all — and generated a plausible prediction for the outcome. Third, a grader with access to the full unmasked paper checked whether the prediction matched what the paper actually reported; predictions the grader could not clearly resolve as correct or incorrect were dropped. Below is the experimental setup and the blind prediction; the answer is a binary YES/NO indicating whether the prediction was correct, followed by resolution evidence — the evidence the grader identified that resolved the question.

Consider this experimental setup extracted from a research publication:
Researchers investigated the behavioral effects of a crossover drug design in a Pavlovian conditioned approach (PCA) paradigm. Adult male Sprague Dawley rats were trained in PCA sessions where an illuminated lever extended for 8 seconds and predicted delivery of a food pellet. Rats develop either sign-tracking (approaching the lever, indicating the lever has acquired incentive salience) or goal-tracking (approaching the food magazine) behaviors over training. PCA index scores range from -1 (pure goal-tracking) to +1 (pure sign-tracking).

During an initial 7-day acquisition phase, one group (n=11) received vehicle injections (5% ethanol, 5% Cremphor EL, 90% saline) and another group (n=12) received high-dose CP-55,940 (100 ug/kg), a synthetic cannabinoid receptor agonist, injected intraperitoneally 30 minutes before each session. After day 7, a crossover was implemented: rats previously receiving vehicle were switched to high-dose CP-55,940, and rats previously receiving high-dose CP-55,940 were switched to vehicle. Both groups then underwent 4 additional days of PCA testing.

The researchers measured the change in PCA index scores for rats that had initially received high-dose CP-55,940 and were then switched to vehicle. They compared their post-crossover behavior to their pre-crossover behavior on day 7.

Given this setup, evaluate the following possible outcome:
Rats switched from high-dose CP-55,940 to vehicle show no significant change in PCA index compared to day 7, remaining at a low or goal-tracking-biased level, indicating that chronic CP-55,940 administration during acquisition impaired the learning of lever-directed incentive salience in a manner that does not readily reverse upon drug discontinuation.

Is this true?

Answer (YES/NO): NO